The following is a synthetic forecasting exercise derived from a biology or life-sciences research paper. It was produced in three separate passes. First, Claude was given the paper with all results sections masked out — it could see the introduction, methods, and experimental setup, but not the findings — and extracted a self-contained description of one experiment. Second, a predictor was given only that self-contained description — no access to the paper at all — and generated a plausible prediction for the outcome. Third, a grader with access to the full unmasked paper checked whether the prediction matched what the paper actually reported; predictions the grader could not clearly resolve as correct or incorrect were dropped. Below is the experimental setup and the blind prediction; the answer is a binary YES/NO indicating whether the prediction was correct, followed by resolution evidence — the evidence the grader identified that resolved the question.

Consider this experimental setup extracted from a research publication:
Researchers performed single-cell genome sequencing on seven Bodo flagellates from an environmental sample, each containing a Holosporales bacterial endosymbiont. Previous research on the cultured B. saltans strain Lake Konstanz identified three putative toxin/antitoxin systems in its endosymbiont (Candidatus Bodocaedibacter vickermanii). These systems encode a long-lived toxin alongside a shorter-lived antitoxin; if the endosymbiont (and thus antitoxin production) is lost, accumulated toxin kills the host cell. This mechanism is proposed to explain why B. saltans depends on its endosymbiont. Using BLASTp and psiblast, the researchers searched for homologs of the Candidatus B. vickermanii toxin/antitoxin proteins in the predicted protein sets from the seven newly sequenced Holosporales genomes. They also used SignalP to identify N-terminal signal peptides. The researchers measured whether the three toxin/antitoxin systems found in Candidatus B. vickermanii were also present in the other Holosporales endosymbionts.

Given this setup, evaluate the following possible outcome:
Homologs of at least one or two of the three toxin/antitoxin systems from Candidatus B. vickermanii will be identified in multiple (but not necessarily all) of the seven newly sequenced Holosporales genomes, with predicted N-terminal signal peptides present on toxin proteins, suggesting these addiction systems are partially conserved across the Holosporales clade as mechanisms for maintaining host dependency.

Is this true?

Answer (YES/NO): NO